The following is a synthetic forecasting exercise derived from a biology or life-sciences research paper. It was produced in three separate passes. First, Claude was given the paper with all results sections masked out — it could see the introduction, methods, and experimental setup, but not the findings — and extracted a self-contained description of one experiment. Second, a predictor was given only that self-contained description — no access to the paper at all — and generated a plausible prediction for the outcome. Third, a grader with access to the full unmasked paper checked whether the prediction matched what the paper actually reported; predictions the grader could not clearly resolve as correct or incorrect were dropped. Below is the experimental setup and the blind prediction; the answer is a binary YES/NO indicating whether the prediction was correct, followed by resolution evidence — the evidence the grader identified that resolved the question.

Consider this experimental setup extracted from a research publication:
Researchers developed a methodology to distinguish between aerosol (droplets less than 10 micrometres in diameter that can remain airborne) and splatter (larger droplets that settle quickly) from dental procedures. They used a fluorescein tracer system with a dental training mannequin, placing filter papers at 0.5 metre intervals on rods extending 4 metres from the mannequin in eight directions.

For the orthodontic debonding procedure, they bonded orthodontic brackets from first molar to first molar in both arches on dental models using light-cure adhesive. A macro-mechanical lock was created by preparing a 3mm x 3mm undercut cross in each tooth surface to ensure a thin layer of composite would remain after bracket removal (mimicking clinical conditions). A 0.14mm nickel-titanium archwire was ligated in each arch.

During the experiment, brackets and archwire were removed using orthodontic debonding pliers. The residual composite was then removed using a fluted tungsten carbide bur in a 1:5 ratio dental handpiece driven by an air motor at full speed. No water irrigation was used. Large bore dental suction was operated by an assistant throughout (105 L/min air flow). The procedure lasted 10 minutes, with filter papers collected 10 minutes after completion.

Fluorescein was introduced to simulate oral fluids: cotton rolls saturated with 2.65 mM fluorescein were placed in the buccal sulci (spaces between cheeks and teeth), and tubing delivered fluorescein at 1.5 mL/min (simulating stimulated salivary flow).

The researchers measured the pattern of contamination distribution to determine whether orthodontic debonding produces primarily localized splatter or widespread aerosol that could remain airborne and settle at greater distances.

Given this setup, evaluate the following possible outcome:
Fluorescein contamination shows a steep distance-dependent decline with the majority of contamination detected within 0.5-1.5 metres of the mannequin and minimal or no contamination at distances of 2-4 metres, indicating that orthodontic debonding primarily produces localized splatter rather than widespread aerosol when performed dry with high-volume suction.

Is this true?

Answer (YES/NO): YES